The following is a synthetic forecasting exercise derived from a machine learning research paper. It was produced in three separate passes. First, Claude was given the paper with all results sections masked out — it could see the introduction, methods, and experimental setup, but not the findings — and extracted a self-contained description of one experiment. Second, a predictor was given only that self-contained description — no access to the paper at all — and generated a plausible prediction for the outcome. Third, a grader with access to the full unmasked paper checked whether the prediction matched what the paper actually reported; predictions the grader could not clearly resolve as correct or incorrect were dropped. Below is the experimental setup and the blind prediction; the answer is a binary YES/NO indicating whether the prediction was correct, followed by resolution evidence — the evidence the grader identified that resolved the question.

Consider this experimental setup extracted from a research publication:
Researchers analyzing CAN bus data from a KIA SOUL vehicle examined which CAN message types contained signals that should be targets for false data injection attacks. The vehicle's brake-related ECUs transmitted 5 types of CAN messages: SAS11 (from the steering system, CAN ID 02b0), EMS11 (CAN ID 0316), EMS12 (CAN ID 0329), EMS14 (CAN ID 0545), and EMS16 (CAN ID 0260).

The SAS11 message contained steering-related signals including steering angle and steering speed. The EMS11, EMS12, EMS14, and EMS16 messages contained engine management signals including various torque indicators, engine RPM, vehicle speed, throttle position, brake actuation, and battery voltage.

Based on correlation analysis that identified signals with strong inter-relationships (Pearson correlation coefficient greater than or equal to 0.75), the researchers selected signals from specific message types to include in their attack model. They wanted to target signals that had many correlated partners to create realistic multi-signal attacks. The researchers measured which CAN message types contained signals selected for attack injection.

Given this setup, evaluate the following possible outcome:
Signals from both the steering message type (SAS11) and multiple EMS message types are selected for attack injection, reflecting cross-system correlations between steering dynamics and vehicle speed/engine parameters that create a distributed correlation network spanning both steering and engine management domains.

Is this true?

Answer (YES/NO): NO